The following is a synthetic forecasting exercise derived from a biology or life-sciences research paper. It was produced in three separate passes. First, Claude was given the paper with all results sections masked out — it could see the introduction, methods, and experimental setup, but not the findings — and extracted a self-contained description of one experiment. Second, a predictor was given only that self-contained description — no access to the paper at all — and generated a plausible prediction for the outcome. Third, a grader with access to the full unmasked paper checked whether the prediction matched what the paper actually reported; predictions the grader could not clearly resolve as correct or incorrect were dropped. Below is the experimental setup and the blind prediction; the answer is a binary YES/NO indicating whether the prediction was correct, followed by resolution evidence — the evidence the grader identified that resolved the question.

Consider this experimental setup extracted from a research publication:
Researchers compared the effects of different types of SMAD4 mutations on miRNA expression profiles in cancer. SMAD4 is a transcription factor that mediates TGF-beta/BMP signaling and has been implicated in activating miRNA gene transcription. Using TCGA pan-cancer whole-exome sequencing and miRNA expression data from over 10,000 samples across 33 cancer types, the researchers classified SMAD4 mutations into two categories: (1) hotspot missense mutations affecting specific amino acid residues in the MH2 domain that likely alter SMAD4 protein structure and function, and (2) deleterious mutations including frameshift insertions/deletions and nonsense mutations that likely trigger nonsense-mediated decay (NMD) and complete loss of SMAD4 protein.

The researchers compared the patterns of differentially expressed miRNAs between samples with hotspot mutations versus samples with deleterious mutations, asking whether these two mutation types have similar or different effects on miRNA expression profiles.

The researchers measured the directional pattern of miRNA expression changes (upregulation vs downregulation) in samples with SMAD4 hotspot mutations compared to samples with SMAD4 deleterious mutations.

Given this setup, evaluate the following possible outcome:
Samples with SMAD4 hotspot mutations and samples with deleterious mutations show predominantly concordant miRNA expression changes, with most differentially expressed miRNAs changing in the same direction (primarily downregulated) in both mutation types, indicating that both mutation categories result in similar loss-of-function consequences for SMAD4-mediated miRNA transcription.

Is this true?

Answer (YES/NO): NO